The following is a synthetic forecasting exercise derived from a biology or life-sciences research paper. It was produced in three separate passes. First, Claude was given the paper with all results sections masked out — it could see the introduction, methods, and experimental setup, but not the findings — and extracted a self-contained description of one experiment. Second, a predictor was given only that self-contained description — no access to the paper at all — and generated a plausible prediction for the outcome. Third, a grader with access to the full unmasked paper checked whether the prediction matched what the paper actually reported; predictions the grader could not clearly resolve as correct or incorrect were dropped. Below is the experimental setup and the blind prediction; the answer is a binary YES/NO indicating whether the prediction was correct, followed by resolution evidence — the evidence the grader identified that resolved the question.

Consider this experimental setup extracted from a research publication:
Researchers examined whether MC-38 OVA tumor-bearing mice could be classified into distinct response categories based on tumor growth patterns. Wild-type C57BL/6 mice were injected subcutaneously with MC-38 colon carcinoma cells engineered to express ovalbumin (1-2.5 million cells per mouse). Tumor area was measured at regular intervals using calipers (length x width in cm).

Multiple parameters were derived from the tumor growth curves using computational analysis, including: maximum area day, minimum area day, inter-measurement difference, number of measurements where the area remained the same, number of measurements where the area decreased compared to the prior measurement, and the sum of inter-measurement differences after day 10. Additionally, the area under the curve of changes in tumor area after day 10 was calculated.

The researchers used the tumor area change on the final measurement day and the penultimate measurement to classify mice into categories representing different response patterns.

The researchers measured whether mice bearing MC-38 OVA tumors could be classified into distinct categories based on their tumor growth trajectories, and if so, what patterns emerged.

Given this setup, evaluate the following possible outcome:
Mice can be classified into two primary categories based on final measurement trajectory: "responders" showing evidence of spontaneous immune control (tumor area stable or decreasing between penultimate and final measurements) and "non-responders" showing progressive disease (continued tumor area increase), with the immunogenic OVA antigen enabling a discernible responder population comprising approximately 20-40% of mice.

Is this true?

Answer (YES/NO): NO